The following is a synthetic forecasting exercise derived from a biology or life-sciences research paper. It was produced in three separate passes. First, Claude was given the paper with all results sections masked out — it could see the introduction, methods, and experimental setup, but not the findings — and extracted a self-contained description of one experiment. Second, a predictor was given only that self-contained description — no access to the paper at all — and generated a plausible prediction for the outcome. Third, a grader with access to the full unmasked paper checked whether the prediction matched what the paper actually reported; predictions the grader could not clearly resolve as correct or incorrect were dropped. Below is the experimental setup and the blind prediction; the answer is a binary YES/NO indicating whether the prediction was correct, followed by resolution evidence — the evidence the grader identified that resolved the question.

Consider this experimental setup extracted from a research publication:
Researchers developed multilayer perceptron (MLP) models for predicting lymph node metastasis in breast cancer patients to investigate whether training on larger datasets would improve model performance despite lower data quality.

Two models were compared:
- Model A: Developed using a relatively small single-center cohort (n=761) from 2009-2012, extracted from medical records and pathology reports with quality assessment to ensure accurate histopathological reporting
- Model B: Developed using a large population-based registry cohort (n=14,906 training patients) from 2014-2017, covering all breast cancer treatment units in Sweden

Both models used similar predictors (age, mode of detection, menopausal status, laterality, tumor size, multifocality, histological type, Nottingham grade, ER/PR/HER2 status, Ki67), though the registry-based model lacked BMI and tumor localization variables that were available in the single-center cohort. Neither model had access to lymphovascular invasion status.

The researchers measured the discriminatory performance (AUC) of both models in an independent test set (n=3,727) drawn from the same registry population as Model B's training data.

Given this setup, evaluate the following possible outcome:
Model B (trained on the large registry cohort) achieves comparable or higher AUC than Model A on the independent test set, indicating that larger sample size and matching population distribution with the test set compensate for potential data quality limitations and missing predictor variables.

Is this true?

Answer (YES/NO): YES